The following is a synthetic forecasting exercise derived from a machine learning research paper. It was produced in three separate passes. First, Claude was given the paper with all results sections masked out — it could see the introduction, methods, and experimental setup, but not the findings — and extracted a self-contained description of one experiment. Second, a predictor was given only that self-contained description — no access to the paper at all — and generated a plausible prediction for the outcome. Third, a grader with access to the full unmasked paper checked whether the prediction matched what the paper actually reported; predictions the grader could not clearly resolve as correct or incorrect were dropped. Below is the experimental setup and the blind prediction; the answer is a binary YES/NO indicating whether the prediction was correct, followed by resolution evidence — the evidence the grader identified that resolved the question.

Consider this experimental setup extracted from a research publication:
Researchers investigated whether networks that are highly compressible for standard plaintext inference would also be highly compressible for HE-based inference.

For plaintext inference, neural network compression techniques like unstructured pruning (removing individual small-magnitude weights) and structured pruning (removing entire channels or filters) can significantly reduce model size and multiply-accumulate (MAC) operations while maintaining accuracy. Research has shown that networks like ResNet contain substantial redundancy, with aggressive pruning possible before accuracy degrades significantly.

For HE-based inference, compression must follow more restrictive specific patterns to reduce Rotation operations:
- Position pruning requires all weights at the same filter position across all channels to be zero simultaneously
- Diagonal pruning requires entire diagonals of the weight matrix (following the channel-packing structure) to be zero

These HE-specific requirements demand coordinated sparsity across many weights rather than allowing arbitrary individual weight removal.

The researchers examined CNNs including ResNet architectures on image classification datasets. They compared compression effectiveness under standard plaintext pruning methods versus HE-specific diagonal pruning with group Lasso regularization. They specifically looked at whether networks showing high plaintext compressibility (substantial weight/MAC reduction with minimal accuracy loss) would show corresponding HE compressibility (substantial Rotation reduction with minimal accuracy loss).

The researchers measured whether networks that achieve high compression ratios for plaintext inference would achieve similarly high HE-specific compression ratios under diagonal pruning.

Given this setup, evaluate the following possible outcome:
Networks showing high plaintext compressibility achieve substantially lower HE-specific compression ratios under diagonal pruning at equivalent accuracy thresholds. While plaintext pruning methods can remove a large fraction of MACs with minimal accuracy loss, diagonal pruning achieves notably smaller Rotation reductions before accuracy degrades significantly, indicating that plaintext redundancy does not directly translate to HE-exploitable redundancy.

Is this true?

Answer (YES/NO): YES